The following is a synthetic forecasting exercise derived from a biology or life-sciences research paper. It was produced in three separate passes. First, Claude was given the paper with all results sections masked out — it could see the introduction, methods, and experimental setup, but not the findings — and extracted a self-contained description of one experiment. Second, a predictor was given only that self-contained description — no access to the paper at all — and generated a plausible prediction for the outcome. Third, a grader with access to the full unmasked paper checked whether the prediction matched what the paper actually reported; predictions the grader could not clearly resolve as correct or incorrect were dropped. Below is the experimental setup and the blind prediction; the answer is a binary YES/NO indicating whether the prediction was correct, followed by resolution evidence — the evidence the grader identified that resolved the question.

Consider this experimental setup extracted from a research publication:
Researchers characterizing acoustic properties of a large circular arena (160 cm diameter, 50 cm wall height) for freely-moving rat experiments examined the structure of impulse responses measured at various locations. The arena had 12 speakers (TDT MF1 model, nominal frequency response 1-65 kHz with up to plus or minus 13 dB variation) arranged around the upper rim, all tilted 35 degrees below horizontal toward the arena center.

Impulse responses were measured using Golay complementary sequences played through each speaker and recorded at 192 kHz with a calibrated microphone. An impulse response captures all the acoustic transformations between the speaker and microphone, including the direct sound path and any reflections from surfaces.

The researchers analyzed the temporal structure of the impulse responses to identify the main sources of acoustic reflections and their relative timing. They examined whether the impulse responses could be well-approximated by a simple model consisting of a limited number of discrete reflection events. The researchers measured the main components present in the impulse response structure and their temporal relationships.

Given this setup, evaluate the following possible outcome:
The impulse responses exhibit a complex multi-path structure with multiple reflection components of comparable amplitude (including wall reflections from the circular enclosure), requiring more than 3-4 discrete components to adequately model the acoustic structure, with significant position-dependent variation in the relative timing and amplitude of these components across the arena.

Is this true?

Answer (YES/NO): NO